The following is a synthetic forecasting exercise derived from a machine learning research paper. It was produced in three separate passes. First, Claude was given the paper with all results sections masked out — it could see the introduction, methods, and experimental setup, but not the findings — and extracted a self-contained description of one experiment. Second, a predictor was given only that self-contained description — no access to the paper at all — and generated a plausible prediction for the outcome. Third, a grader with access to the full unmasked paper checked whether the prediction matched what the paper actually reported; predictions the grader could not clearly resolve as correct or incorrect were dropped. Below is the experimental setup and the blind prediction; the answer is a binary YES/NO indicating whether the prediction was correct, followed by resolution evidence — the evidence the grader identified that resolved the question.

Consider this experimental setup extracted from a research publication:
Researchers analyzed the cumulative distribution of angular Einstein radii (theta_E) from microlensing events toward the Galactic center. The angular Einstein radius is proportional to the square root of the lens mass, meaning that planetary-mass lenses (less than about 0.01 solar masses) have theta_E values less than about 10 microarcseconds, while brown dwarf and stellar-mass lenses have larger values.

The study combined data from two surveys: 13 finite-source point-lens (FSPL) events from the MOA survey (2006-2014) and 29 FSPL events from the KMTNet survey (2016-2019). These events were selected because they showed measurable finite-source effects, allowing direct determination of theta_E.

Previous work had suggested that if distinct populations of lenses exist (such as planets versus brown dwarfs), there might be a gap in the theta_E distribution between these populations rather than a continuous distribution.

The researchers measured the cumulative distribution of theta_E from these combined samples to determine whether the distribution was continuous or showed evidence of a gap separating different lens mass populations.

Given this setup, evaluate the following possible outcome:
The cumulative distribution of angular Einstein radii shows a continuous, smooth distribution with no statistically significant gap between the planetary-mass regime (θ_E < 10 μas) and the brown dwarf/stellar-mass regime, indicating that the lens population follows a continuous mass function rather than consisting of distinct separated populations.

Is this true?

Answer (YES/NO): NO